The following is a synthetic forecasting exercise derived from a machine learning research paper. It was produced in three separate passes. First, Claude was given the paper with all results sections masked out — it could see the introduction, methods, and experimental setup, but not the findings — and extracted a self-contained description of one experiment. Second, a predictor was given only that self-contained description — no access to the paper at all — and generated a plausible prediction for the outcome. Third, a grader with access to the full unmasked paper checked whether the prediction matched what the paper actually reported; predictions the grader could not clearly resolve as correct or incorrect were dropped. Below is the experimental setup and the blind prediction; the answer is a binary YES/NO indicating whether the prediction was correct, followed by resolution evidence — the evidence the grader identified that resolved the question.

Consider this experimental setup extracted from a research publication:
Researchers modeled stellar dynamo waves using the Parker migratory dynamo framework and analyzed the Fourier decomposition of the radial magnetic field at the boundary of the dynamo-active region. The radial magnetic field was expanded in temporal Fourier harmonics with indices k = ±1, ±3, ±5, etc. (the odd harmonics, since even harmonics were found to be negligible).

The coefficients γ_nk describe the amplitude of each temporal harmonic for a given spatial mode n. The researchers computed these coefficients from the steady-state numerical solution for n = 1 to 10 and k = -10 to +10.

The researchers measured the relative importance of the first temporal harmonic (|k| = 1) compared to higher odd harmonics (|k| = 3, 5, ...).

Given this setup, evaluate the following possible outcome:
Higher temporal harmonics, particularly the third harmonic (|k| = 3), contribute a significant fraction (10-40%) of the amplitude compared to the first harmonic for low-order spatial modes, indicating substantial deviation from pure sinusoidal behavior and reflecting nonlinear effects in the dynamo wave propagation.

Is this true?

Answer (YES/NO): NO